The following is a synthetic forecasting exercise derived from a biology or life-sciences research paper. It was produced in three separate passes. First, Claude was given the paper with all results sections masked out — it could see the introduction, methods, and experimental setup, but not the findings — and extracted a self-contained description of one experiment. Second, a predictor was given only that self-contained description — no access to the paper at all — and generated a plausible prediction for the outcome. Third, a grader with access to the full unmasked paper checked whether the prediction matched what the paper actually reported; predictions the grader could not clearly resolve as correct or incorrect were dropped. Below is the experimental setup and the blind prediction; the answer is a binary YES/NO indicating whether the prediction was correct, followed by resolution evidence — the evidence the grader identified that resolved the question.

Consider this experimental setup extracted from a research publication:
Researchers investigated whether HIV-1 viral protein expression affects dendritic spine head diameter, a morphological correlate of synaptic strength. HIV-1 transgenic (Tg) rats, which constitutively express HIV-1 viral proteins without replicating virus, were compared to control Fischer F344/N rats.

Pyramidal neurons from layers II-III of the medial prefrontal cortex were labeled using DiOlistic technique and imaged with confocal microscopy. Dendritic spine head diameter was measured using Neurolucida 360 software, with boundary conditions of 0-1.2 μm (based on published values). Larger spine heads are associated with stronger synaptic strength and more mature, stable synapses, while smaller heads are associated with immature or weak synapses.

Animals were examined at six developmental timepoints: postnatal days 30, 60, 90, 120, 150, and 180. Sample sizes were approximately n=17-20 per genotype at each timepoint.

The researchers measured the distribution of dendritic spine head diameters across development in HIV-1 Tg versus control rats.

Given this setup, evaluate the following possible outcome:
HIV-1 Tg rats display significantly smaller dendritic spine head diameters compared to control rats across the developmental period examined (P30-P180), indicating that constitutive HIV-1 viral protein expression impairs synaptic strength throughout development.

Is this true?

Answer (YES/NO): NO